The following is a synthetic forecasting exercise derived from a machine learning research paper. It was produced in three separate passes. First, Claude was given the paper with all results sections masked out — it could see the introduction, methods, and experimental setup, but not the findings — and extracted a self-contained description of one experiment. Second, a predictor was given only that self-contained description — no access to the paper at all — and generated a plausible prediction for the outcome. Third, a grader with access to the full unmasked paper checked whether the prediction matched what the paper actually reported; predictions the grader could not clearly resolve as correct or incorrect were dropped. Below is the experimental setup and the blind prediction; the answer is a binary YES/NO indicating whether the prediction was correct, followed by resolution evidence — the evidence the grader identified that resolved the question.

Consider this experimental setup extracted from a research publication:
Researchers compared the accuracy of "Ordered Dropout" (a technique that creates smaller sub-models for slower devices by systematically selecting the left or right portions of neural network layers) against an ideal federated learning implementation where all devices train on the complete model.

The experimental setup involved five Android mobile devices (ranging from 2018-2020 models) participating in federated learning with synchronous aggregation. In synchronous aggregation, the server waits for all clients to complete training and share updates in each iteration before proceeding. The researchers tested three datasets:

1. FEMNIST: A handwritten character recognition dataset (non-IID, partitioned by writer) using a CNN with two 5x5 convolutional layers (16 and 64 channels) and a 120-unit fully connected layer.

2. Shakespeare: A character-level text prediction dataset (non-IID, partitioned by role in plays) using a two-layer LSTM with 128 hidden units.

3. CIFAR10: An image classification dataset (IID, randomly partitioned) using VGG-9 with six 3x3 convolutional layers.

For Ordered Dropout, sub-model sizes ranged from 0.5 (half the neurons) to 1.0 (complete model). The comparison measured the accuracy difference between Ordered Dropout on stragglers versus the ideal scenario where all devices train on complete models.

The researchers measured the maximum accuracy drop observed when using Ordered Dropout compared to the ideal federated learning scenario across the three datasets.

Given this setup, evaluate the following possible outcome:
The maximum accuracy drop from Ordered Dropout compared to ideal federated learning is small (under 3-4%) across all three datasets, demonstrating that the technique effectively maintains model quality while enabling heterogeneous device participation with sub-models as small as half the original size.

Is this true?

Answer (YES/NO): NO